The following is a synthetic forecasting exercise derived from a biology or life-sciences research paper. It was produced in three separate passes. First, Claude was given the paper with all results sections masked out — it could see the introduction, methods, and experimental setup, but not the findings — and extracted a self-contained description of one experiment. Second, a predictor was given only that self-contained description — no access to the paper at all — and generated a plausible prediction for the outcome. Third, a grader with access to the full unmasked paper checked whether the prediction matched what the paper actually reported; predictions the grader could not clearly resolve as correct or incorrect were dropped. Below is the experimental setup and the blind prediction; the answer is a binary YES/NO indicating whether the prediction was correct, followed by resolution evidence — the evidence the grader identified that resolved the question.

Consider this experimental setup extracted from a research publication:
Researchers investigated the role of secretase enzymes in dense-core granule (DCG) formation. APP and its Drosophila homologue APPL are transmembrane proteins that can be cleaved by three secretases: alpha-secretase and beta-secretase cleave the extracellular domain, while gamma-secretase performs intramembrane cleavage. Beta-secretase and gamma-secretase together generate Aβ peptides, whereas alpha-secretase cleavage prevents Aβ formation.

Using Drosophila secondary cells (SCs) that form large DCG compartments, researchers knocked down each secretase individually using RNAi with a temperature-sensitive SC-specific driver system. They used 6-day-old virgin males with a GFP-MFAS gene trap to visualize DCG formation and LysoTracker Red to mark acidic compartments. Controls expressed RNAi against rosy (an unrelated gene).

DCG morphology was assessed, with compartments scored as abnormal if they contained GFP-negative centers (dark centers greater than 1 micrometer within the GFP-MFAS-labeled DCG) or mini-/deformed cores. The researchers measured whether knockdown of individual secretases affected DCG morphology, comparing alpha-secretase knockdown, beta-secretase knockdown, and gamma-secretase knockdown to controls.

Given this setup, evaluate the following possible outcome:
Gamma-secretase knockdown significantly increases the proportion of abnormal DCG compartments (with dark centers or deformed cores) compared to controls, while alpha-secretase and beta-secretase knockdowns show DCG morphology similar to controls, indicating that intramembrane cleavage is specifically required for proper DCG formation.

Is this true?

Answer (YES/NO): NO